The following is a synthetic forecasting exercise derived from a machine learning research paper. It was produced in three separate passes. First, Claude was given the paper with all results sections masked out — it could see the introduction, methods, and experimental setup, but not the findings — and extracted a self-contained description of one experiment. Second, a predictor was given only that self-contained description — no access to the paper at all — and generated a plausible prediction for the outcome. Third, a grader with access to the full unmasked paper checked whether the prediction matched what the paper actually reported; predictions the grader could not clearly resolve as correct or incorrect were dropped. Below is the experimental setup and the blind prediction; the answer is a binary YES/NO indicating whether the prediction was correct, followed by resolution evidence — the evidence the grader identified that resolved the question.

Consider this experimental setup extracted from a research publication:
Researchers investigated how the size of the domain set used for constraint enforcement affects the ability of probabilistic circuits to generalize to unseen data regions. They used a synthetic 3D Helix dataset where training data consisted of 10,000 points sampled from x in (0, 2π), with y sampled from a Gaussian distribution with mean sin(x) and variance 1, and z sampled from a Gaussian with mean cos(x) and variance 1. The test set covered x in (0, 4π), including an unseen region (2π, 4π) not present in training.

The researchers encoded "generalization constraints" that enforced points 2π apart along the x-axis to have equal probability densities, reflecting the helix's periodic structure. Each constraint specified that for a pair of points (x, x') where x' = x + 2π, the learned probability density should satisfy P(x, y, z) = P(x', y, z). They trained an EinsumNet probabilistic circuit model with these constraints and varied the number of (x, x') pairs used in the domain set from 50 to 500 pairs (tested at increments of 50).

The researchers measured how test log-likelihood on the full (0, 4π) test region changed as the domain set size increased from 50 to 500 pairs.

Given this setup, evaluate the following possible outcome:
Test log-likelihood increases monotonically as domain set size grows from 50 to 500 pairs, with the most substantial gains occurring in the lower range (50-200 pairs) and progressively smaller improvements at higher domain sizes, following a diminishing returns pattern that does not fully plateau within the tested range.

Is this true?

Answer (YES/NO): NO